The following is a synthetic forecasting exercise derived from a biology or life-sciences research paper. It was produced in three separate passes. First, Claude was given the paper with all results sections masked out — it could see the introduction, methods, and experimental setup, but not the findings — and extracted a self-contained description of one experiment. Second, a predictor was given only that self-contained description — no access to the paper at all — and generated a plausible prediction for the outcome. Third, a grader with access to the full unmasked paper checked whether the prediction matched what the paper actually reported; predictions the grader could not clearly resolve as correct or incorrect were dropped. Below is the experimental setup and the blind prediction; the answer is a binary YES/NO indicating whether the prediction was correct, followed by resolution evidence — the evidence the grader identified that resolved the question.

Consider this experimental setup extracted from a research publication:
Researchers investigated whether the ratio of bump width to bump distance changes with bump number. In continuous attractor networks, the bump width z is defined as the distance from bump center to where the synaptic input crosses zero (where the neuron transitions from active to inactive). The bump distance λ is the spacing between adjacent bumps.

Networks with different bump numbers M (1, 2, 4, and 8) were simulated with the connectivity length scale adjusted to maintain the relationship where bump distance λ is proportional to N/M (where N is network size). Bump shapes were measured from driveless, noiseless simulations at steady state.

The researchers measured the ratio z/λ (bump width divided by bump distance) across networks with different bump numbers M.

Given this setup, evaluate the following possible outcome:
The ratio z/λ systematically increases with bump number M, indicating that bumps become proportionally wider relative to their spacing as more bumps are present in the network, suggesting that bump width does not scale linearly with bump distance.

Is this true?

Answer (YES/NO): NO